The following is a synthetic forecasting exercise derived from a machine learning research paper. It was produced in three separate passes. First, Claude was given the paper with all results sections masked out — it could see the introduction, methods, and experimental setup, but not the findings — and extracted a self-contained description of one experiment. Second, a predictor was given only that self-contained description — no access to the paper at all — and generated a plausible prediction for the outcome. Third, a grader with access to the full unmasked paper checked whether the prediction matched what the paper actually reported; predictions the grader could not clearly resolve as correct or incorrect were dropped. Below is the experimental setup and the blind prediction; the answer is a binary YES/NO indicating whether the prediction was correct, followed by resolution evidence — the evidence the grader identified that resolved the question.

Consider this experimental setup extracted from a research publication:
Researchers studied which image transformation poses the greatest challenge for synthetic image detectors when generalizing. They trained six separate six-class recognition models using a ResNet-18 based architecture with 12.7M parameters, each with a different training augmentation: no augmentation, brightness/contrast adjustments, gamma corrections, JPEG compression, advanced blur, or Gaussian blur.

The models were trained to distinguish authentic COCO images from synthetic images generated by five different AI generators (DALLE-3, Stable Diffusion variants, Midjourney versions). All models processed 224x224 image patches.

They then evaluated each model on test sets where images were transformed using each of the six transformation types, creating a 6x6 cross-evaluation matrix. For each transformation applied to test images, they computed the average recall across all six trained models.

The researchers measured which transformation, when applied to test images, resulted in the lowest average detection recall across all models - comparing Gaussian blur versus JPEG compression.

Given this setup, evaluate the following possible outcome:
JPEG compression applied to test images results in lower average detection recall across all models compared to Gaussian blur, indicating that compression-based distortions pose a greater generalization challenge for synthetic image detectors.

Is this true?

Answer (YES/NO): NO